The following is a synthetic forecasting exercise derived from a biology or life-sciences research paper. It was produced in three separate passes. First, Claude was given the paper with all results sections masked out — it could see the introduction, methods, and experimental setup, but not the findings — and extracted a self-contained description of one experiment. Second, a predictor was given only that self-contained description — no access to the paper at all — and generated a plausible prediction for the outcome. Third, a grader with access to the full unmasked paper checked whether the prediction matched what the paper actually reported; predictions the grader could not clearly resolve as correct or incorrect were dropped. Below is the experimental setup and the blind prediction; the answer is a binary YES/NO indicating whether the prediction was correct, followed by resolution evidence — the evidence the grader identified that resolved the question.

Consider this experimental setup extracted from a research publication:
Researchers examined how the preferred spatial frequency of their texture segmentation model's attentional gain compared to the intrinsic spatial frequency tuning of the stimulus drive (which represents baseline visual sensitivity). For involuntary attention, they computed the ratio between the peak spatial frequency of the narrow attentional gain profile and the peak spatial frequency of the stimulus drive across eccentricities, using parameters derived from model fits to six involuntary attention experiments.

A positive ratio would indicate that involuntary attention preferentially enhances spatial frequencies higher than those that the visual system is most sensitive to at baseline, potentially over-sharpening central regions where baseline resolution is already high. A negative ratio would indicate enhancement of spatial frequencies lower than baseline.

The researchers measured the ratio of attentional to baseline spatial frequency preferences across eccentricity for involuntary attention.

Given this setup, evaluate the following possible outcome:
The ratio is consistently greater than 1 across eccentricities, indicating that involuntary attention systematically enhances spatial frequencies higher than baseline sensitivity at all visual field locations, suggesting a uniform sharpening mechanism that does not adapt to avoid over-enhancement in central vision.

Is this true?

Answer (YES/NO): NO